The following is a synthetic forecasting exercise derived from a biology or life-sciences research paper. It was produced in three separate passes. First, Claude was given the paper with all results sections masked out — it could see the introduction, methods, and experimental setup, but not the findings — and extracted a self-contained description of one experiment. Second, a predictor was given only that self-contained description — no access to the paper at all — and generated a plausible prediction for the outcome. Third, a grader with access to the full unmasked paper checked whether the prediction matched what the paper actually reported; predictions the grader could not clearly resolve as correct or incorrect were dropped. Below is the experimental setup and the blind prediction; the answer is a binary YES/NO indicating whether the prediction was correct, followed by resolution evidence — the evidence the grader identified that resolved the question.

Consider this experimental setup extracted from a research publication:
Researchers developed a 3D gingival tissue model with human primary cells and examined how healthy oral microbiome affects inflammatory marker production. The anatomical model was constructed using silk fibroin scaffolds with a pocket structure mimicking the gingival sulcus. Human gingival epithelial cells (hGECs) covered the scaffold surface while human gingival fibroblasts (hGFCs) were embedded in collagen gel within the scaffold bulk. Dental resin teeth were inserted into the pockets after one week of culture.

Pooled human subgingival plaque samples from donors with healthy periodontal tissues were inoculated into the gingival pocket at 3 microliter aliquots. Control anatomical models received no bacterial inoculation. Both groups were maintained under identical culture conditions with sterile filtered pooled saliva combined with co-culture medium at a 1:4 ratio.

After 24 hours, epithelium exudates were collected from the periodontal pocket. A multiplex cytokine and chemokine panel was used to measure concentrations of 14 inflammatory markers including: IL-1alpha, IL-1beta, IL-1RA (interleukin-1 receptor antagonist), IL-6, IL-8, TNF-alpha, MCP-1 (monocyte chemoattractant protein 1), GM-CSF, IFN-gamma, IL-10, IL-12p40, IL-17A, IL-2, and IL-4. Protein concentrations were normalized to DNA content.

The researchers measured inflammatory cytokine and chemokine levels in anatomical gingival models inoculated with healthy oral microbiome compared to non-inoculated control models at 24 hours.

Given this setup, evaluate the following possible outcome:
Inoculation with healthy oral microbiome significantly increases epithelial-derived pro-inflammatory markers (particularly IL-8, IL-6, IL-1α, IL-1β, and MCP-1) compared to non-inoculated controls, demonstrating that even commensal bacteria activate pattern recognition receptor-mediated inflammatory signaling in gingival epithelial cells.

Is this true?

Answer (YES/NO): NO